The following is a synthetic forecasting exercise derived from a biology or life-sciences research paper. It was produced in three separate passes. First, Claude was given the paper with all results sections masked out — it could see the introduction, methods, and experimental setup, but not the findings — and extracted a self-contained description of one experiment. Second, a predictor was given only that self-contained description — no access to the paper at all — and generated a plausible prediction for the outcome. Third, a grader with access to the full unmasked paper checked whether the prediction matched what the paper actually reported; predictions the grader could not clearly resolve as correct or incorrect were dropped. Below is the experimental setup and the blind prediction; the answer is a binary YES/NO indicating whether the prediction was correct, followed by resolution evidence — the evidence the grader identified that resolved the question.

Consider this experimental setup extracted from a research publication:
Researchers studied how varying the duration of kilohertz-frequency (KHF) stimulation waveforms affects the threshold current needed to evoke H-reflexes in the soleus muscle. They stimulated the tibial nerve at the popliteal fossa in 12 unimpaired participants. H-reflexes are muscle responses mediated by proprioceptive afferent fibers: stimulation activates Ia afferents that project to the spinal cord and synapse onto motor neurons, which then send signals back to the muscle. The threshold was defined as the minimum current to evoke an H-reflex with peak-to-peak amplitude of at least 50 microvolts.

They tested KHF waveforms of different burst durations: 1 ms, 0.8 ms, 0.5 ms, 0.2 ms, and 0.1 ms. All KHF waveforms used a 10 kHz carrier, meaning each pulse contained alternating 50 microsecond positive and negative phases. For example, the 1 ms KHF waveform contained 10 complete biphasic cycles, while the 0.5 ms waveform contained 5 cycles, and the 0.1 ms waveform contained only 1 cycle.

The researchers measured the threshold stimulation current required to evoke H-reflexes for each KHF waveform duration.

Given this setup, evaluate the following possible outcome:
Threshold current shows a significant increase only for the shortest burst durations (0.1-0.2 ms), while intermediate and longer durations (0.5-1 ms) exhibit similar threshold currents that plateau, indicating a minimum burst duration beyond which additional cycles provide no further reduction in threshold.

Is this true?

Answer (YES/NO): NO